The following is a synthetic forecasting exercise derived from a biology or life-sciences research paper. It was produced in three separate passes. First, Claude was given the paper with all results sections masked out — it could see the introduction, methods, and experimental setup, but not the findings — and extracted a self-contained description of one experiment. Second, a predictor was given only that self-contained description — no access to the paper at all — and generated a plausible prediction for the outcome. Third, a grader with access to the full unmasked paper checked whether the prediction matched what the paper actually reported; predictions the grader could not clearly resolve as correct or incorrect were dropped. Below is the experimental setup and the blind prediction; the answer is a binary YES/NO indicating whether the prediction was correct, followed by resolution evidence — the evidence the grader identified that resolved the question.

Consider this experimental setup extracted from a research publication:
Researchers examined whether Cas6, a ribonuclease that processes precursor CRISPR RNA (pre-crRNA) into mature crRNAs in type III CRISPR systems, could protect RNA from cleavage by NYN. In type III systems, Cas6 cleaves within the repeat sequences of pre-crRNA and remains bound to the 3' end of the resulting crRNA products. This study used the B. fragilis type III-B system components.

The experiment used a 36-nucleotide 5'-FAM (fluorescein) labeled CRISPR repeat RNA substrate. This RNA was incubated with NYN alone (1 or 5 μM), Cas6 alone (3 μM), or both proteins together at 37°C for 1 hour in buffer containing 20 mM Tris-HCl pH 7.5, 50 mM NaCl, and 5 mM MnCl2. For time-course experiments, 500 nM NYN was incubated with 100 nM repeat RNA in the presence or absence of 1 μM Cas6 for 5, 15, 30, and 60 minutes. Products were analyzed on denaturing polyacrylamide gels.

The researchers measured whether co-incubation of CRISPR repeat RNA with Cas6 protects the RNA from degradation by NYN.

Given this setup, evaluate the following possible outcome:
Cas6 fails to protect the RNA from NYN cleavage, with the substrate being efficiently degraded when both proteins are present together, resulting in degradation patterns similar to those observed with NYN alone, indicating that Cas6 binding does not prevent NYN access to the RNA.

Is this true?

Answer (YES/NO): NO